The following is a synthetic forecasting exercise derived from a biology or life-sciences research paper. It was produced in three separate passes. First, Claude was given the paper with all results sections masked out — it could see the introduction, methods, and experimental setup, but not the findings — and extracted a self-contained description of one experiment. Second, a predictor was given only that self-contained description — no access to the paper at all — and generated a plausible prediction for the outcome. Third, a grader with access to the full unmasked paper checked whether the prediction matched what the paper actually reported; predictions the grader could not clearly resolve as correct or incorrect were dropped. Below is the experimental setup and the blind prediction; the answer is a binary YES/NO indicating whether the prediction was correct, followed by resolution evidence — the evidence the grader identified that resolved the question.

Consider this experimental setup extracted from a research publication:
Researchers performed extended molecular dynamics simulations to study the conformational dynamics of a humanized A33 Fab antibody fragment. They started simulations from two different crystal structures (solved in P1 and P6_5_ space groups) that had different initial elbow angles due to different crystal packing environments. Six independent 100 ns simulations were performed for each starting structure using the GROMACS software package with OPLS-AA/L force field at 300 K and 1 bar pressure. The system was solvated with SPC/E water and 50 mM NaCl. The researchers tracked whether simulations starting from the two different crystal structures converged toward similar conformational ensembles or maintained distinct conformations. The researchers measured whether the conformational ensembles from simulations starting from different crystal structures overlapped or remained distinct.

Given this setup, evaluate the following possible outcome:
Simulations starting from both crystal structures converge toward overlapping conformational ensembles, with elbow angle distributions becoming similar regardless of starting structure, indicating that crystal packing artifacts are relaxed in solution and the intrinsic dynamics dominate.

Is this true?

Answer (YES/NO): YES